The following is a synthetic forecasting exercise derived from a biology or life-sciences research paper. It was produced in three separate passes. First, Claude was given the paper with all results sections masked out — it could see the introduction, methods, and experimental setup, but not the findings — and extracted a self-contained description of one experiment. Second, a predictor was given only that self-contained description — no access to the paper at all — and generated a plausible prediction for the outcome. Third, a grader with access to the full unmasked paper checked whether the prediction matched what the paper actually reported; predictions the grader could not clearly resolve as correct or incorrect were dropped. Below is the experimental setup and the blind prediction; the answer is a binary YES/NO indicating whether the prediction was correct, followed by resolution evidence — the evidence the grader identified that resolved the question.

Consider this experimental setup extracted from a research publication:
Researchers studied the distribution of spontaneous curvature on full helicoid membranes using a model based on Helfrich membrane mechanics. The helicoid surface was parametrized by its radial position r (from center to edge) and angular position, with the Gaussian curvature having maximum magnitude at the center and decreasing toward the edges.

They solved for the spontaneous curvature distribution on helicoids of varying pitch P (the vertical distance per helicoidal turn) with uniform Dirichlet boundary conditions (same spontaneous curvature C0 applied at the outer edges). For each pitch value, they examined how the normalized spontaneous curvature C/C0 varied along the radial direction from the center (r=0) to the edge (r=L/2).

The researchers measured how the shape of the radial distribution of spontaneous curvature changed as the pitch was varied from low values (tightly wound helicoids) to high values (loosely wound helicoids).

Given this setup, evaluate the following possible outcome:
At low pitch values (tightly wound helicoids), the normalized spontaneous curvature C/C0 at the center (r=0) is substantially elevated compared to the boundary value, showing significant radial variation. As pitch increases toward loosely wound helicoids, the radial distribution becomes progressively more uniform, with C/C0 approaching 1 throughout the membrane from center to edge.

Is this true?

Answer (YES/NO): NO